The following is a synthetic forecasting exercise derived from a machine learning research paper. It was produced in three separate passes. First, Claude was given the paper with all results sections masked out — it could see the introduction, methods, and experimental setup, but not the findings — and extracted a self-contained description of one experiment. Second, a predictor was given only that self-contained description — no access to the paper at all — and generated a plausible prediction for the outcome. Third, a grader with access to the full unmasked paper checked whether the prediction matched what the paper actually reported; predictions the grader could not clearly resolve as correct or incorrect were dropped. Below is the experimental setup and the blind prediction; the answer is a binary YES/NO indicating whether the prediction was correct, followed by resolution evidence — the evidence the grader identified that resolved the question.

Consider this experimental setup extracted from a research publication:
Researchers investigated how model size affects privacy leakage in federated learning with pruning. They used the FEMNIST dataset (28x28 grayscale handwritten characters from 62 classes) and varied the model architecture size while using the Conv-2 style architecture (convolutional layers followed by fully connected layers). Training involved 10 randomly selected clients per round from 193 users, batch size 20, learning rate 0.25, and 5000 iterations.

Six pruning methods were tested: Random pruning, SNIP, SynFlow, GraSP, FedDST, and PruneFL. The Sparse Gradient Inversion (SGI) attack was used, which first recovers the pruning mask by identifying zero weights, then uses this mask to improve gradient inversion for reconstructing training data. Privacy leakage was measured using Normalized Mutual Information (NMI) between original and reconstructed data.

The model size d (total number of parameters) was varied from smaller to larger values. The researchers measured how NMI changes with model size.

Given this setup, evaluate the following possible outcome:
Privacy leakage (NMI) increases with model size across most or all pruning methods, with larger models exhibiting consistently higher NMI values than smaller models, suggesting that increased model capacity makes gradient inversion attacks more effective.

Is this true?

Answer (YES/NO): YES